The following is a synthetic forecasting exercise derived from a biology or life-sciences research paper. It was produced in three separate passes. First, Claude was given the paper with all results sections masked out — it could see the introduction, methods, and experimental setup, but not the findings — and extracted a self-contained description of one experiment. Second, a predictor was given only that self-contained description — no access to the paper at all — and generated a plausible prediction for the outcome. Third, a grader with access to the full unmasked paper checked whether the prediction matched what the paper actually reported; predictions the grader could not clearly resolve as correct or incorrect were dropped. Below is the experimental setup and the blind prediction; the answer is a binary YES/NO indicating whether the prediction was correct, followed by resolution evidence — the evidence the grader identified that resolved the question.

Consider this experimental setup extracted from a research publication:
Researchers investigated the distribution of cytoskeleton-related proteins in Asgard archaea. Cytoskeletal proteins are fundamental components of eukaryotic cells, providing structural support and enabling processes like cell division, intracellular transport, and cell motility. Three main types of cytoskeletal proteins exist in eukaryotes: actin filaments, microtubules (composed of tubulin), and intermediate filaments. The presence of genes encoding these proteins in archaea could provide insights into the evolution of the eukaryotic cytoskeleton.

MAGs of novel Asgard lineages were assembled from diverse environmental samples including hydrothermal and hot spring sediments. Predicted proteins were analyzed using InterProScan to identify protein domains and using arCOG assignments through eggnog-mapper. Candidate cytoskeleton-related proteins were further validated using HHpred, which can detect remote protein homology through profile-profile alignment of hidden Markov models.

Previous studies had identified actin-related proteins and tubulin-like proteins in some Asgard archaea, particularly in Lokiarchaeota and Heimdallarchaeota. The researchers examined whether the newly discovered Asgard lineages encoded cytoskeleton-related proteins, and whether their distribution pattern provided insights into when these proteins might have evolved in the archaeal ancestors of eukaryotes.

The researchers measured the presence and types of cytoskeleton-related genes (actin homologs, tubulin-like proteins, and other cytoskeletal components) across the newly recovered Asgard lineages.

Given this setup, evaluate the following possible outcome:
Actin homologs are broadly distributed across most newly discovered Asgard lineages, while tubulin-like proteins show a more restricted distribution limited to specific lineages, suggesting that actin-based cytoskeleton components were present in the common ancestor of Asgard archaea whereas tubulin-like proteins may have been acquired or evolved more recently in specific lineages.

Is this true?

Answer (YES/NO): NO